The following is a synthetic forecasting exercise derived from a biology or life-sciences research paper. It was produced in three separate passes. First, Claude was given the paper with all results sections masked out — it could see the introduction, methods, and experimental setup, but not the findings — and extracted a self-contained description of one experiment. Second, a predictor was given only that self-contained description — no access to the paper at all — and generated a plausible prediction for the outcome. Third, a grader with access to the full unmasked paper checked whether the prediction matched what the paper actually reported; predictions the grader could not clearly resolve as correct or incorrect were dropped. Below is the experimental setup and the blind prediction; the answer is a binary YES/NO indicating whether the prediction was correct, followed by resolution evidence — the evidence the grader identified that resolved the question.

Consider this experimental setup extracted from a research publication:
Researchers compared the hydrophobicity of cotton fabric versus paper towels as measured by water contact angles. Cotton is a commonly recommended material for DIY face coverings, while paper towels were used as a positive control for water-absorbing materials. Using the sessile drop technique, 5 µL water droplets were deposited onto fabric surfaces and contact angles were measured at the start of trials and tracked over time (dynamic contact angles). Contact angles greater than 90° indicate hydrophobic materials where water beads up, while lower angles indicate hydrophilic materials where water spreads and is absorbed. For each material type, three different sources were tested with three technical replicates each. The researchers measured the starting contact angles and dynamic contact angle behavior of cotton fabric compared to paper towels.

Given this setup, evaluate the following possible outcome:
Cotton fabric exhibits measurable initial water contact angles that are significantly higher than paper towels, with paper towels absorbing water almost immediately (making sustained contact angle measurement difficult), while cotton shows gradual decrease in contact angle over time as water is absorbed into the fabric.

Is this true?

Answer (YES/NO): NO